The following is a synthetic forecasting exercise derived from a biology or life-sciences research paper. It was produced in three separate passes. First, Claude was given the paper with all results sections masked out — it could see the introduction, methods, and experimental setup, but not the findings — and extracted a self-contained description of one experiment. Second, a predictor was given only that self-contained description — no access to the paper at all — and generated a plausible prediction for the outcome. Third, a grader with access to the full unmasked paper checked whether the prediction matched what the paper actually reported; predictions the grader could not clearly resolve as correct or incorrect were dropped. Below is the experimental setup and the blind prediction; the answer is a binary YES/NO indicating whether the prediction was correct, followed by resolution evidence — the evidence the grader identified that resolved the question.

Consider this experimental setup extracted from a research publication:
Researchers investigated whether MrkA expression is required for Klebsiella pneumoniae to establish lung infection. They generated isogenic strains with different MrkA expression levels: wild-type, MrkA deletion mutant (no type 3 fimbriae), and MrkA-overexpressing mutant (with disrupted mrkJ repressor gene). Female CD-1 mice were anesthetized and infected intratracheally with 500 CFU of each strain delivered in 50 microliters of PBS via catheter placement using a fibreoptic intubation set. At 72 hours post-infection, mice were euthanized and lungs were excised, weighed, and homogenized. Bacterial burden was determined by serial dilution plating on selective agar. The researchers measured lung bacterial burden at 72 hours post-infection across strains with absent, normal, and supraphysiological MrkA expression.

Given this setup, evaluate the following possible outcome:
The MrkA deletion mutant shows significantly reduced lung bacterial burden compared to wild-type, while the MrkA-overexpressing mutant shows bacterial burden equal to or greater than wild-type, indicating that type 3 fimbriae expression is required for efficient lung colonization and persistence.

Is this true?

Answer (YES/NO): NO